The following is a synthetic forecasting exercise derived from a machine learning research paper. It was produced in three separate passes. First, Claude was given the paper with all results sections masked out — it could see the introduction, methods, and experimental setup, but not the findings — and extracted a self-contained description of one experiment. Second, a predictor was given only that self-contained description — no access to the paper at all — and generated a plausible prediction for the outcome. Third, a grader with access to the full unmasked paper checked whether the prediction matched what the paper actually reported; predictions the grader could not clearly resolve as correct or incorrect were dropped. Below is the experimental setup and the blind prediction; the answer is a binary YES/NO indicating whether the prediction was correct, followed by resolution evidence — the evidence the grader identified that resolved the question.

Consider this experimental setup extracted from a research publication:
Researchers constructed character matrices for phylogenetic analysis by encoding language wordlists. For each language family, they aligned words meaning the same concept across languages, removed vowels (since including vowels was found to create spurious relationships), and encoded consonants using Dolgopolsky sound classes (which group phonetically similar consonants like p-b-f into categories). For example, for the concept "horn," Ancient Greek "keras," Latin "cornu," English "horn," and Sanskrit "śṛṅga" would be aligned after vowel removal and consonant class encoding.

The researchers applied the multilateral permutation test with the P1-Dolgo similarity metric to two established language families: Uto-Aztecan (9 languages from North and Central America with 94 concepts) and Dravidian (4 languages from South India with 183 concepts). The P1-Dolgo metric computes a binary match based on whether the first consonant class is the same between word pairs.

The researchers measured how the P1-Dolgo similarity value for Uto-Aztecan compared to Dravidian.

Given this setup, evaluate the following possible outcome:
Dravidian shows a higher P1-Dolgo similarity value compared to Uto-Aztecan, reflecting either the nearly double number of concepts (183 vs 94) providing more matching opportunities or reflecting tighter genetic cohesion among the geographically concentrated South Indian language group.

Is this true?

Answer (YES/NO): NO